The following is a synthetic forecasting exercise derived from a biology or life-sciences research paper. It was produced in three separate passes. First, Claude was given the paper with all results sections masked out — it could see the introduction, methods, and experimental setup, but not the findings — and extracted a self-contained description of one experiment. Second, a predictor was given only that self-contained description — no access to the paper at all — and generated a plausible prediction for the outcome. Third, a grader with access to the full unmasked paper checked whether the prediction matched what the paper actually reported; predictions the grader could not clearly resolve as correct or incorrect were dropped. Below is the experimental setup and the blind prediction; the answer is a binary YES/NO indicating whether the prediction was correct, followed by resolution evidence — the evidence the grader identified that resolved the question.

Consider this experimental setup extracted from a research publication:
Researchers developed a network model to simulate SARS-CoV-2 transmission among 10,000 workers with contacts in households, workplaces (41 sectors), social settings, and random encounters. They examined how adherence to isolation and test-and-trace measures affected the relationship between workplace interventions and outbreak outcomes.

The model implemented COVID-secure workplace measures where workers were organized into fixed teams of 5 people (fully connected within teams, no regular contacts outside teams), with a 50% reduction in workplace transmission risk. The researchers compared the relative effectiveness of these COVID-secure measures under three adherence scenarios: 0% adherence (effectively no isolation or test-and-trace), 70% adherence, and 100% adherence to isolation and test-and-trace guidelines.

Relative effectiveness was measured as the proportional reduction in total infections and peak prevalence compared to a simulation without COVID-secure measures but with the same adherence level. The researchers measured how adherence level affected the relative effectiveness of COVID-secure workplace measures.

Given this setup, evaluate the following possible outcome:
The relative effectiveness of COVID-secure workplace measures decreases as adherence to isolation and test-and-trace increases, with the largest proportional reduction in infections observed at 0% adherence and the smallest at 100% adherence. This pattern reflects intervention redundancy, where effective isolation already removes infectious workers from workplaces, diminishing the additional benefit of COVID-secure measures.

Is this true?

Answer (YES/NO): NO